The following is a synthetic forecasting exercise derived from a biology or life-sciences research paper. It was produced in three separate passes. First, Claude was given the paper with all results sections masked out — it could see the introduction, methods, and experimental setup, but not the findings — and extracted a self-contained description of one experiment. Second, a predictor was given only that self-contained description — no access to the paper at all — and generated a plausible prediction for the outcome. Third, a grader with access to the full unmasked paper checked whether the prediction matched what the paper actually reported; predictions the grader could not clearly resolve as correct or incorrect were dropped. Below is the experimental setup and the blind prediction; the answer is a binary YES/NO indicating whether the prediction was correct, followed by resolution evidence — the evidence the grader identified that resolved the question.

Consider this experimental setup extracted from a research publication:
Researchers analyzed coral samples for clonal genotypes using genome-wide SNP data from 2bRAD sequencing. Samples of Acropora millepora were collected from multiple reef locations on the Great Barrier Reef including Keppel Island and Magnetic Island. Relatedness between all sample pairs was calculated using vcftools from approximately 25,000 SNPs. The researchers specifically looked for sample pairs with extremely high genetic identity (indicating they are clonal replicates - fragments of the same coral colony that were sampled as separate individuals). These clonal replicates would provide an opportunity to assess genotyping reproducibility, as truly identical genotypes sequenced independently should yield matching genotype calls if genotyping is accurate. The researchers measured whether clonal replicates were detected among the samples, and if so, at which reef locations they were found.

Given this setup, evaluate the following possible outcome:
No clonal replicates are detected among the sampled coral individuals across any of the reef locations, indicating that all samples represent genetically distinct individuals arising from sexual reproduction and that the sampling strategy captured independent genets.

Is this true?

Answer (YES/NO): NO